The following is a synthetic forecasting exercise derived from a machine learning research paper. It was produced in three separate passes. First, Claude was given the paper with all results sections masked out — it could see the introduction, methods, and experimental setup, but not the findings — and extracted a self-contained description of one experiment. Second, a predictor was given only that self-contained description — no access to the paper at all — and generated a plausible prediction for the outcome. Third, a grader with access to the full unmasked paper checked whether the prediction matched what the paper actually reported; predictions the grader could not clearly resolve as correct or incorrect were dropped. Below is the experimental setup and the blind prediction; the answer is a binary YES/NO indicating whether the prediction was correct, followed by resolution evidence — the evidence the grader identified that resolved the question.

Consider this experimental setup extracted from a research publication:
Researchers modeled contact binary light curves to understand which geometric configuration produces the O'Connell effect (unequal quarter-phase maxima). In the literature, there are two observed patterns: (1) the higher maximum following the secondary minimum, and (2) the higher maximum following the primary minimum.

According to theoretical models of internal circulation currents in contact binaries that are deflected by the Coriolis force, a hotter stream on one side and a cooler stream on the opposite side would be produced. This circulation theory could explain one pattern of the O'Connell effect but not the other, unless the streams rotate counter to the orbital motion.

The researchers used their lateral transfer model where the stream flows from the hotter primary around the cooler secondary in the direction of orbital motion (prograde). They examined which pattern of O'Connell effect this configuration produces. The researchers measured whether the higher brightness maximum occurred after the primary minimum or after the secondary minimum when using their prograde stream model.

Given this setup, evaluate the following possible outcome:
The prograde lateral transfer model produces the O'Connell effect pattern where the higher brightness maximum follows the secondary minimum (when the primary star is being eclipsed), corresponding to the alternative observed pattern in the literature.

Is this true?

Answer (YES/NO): YES